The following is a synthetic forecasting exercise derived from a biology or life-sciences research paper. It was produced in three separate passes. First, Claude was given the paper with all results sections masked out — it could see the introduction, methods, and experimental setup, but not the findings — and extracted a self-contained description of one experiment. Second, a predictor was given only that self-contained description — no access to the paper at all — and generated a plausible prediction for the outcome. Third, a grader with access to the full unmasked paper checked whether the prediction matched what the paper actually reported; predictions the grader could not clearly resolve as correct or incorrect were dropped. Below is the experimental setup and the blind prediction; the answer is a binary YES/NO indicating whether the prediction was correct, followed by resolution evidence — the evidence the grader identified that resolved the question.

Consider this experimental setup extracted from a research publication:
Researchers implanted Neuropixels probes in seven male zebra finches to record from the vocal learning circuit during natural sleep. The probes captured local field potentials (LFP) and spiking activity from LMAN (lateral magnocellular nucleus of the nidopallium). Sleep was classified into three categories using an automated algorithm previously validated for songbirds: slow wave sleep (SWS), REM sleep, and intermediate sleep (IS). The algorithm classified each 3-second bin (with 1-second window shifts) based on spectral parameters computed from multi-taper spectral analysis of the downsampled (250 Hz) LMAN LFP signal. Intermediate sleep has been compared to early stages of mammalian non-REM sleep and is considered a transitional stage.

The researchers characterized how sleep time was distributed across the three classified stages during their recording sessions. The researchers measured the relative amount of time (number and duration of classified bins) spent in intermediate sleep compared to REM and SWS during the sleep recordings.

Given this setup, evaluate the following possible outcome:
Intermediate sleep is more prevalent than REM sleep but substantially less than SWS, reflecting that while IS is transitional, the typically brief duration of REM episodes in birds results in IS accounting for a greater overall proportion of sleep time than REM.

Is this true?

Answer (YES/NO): NO